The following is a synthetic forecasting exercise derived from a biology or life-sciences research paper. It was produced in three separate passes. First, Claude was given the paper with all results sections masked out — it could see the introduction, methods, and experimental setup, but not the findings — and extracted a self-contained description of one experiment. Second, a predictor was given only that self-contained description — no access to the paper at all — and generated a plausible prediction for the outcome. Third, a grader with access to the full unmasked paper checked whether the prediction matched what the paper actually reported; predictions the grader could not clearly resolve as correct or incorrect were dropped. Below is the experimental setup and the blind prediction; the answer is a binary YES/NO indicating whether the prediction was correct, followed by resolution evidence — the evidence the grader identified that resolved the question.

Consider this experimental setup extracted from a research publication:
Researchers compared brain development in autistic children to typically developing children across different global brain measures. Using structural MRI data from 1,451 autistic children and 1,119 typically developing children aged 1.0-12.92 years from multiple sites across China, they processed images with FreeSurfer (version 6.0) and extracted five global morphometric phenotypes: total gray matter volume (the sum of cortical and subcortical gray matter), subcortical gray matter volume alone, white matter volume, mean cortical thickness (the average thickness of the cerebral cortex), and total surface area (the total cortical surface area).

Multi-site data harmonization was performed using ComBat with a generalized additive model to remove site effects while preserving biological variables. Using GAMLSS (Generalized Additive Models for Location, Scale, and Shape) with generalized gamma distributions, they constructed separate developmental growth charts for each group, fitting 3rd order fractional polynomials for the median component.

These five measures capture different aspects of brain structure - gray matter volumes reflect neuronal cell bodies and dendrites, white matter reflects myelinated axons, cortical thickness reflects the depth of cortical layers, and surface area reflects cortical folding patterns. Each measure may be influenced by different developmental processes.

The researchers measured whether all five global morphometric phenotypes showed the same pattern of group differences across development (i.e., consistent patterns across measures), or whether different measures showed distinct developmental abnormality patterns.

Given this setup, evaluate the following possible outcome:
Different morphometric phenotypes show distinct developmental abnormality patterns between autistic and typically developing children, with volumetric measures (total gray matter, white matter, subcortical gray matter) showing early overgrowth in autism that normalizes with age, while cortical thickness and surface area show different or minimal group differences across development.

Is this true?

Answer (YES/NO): NO